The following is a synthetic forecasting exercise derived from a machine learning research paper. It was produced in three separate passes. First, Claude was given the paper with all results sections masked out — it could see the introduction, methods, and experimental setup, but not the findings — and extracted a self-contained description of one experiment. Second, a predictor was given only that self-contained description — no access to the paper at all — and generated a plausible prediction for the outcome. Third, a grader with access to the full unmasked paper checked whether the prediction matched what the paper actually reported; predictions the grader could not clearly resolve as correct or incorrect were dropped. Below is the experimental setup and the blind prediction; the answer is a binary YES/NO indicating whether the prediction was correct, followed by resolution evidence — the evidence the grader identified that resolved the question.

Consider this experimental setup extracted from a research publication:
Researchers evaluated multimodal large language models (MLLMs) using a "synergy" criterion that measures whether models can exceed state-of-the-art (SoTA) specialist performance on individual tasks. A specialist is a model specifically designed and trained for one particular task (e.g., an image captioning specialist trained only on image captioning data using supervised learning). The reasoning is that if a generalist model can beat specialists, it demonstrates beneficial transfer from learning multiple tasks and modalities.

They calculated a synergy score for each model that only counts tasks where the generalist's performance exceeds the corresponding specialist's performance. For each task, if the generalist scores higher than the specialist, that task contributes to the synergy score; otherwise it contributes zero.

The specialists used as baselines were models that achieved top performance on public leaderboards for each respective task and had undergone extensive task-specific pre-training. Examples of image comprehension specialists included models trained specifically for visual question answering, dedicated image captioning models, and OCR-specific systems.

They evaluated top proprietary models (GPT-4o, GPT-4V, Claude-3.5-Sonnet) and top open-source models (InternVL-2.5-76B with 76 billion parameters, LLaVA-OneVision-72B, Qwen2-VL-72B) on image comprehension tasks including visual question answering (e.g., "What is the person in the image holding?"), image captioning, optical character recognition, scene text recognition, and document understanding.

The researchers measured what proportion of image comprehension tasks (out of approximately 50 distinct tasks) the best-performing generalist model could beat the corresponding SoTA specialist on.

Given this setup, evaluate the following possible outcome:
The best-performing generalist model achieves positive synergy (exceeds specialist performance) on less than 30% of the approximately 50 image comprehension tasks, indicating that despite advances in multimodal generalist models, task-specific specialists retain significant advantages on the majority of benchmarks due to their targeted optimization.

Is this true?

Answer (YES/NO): NO